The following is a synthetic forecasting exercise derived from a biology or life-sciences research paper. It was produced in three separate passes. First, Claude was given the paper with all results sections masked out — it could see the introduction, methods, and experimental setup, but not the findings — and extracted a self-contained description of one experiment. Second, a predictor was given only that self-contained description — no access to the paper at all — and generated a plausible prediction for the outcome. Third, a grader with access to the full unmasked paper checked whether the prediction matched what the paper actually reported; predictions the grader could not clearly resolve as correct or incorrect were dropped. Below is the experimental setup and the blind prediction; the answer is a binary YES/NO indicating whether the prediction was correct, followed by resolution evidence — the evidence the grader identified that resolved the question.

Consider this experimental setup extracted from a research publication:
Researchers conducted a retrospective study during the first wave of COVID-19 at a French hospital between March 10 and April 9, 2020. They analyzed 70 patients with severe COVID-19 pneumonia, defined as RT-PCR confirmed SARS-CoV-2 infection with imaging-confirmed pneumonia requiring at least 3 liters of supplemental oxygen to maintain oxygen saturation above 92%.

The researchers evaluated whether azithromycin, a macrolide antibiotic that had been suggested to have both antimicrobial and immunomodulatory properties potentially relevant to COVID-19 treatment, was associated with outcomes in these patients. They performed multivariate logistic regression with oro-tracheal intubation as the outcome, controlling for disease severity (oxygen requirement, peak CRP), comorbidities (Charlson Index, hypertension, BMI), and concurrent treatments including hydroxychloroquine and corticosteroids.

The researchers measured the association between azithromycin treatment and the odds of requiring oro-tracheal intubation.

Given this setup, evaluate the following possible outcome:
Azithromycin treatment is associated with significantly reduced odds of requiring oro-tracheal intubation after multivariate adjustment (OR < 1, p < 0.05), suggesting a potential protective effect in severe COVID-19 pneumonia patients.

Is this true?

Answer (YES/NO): NO